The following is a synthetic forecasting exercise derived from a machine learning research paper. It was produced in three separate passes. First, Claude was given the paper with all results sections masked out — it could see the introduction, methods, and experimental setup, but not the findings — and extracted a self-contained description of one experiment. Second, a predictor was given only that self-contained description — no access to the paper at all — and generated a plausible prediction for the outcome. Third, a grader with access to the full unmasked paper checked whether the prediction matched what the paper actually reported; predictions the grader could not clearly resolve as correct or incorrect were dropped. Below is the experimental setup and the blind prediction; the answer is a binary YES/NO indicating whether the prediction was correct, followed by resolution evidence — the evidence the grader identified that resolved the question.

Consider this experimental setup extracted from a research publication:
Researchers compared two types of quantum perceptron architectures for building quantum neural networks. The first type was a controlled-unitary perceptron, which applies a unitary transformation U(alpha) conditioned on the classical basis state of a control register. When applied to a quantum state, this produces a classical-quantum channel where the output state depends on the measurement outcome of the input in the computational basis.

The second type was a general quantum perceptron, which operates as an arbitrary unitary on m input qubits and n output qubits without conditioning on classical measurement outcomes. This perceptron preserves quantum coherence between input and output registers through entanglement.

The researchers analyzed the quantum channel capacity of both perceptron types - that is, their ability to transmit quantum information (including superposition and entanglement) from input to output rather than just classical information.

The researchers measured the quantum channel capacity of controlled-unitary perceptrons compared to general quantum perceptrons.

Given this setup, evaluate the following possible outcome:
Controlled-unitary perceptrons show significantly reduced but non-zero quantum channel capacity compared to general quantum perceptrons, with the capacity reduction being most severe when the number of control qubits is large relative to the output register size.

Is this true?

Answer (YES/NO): NO